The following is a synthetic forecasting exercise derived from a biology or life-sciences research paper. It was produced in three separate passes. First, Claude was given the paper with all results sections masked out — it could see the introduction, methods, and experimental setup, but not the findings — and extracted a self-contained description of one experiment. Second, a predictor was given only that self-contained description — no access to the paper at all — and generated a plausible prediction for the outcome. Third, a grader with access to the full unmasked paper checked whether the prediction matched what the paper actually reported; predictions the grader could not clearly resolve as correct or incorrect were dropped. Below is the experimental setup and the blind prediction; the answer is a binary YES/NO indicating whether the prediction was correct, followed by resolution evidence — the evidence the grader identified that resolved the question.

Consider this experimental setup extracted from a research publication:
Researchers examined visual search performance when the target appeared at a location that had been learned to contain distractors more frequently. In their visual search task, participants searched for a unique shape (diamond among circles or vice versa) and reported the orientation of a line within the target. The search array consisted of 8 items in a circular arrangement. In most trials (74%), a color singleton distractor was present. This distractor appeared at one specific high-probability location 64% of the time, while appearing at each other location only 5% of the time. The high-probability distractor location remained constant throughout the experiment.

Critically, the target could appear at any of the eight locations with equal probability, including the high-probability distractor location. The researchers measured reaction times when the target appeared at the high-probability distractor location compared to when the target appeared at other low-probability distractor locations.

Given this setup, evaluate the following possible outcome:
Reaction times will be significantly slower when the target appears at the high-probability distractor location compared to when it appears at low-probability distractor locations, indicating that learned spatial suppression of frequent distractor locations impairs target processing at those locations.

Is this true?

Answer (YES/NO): YES